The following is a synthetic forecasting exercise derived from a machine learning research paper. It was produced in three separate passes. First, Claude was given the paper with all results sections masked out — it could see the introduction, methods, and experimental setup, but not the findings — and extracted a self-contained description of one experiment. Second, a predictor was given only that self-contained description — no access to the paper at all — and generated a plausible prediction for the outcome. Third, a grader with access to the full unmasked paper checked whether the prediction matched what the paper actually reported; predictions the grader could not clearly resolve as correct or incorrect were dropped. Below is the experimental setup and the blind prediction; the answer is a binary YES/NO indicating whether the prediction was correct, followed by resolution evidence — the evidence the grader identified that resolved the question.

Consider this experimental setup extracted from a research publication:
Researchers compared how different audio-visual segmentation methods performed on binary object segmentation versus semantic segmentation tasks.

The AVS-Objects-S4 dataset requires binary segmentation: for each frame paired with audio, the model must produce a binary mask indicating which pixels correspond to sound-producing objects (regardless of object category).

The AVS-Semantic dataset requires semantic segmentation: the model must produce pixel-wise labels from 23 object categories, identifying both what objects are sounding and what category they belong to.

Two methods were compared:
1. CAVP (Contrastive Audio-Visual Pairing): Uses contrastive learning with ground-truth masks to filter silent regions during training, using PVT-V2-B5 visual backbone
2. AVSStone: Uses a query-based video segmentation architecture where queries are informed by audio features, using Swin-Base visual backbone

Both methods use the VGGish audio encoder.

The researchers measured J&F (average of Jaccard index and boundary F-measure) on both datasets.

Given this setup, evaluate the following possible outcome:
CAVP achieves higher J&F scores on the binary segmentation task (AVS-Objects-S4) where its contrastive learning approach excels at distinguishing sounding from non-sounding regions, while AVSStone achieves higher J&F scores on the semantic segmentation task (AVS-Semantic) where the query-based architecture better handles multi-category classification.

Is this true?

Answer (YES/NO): YES